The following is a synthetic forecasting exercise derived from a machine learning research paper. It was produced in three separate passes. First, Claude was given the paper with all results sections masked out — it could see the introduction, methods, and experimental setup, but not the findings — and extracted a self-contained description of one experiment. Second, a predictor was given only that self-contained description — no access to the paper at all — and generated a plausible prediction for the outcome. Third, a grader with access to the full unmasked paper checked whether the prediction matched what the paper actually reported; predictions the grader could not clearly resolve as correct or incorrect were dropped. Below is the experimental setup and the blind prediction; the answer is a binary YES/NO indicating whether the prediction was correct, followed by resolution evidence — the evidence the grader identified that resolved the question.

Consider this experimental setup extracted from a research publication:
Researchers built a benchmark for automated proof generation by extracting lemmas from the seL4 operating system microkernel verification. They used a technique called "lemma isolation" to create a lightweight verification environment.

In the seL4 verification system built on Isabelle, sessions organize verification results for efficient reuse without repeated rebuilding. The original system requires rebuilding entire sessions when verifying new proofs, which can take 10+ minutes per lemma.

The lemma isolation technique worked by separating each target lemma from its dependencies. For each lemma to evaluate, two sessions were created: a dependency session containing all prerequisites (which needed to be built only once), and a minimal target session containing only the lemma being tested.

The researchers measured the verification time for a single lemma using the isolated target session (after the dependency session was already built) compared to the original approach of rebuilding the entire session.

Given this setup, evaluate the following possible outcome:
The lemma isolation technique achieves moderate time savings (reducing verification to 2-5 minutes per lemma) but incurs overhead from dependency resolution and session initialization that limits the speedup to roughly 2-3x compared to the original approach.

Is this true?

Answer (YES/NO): NO